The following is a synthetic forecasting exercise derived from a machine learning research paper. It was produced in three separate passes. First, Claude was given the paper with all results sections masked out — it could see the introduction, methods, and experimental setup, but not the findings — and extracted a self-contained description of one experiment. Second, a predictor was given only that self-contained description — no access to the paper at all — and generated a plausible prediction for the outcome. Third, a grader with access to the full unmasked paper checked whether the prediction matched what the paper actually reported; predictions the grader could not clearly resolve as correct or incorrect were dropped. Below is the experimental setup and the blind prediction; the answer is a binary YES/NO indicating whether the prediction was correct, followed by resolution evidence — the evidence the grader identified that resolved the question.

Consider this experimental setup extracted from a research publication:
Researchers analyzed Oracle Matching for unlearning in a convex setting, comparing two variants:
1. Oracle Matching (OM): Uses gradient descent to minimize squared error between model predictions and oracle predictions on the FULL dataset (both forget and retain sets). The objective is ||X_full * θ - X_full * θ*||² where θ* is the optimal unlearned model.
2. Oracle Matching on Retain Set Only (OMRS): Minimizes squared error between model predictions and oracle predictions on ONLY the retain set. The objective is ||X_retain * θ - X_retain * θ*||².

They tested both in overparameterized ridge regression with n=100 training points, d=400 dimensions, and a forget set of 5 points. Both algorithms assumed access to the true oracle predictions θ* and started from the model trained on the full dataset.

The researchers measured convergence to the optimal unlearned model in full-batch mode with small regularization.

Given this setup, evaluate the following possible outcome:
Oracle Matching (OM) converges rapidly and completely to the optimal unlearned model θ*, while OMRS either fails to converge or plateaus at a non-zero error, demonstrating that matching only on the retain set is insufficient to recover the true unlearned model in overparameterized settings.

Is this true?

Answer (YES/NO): YES